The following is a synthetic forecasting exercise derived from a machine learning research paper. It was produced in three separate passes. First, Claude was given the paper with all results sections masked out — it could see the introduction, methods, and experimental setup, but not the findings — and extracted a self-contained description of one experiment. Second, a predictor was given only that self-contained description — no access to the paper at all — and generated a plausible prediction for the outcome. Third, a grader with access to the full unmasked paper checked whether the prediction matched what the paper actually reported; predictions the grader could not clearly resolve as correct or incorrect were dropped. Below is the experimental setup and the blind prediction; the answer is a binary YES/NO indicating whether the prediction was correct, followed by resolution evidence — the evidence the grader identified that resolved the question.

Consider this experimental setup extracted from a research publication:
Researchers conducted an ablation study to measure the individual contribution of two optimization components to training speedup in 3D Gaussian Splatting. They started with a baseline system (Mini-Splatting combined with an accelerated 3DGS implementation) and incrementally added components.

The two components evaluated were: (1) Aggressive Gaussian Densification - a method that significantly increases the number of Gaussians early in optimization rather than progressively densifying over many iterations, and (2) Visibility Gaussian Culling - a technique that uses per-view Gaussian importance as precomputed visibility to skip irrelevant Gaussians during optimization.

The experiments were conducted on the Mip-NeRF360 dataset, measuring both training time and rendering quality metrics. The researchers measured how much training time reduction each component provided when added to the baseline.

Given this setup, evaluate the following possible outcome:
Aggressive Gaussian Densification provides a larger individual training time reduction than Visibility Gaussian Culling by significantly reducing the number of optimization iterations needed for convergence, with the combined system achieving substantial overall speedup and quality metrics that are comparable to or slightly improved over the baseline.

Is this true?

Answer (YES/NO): YES